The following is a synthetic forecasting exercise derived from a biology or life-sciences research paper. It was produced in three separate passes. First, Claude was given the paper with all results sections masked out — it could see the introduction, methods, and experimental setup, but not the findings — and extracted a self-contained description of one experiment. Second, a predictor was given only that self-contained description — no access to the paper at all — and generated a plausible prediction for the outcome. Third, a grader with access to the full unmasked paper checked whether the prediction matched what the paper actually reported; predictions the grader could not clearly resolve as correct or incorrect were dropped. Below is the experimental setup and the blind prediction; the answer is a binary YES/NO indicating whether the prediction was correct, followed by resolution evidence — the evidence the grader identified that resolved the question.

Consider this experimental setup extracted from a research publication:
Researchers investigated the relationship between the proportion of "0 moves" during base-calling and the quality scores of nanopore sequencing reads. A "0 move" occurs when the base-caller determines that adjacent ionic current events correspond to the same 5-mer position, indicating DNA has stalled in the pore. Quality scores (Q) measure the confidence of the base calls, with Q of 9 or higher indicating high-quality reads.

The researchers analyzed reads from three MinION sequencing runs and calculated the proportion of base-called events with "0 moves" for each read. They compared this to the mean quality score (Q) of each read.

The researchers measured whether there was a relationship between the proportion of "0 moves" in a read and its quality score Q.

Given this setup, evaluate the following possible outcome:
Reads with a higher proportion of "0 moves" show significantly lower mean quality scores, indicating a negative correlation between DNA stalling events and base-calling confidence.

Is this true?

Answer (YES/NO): NO